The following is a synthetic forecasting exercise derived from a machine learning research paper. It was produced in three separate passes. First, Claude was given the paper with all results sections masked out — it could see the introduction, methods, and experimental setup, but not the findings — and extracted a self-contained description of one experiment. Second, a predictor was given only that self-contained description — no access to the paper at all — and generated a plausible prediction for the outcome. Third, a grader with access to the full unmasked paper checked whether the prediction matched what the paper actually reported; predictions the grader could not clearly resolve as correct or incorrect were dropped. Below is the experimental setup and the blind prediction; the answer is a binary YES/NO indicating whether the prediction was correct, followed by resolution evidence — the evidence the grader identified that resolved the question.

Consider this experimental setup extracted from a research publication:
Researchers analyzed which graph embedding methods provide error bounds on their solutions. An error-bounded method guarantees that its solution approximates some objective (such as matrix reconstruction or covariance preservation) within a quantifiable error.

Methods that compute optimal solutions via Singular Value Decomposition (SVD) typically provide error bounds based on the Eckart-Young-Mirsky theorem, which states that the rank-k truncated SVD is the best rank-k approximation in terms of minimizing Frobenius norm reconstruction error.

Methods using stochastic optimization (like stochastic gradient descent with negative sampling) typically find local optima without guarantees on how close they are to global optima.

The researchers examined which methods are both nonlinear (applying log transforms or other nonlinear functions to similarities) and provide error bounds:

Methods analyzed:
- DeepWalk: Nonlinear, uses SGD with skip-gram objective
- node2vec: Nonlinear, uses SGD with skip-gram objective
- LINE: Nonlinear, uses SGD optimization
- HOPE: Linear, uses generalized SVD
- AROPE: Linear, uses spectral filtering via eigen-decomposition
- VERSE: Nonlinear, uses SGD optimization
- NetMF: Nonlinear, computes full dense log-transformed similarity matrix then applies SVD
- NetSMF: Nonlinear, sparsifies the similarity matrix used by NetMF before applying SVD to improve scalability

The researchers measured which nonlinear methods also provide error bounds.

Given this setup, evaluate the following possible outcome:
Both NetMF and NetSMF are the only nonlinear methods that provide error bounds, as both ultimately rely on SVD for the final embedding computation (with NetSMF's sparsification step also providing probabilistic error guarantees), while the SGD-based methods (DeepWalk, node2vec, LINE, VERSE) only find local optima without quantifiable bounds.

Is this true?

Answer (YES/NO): NO